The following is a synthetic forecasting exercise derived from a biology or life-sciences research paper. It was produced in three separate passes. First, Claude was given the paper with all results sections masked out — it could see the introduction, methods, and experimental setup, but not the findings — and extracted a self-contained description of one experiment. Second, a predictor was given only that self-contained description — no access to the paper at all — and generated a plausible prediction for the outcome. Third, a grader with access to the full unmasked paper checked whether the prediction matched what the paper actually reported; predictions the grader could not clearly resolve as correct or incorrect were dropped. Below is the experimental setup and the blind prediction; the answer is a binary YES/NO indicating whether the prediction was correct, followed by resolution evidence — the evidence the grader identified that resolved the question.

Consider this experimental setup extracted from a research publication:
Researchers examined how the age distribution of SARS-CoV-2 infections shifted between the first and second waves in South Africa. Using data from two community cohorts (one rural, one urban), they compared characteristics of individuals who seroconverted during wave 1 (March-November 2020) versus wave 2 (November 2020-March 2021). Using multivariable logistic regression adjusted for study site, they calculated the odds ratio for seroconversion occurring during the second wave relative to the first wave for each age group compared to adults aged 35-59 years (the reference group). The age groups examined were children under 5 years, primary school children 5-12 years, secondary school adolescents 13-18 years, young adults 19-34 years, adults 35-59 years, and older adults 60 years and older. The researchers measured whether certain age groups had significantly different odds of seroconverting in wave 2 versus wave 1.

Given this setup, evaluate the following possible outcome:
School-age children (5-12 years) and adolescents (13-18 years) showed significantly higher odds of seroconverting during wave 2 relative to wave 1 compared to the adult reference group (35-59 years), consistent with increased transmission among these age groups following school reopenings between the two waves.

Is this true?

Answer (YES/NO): NO